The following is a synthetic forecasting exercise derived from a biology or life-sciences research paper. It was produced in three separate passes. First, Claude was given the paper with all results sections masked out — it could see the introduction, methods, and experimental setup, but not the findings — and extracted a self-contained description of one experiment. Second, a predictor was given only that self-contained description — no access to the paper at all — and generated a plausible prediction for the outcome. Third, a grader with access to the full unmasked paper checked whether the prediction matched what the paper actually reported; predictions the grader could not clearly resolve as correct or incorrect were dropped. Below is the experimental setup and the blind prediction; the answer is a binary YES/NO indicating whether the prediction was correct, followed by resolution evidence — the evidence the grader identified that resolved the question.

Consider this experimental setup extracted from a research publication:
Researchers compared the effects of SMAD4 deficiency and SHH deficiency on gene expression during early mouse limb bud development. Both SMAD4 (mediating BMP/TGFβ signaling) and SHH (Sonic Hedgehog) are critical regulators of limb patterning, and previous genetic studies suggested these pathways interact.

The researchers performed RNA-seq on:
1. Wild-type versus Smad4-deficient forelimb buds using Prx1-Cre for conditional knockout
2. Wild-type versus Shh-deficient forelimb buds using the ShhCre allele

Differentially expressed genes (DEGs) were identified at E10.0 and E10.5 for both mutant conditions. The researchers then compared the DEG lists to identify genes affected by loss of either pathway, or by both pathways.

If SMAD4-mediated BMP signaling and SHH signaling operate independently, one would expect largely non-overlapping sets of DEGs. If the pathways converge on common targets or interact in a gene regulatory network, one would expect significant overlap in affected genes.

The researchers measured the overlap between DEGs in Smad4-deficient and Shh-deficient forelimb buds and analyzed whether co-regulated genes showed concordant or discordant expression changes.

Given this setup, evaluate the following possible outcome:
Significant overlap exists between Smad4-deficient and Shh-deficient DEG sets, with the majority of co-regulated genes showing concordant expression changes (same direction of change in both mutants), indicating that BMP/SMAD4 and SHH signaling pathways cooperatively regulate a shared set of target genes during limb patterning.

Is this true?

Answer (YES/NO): NO